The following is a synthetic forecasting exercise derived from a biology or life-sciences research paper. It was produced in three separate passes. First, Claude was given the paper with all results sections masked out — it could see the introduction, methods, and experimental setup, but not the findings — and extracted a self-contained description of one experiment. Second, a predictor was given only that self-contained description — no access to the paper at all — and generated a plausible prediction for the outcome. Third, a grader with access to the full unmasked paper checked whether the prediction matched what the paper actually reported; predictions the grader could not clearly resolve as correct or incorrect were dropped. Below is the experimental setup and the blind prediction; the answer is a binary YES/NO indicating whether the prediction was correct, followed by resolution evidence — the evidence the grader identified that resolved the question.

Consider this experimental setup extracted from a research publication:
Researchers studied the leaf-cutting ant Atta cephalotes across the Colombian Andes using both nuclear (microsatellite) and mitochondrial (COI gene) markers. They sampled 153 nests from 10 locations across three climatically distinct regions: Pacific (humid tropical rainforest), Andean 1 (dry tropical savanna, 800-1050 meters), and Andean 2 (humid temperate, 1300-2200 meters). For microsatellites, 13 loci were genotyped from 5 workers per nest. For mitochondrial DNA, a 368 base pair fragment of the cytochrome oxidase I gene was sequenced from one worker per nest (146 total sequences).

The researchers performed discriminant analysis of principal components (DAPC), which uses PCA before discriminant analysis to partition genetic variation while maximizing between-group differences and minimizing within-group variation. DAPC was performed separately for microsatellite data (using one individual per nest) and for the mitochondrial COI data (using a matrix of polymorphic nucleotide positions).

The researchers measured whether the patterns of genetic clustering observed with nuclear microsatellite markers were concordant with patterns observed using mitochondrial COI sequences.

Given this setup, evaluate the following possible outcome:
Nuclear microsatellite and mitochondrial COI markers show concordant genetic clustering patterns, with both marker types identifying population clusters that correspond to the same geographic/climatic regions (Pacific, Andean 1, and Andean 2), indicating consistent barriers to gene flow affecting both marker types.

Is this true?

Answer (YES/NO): NO